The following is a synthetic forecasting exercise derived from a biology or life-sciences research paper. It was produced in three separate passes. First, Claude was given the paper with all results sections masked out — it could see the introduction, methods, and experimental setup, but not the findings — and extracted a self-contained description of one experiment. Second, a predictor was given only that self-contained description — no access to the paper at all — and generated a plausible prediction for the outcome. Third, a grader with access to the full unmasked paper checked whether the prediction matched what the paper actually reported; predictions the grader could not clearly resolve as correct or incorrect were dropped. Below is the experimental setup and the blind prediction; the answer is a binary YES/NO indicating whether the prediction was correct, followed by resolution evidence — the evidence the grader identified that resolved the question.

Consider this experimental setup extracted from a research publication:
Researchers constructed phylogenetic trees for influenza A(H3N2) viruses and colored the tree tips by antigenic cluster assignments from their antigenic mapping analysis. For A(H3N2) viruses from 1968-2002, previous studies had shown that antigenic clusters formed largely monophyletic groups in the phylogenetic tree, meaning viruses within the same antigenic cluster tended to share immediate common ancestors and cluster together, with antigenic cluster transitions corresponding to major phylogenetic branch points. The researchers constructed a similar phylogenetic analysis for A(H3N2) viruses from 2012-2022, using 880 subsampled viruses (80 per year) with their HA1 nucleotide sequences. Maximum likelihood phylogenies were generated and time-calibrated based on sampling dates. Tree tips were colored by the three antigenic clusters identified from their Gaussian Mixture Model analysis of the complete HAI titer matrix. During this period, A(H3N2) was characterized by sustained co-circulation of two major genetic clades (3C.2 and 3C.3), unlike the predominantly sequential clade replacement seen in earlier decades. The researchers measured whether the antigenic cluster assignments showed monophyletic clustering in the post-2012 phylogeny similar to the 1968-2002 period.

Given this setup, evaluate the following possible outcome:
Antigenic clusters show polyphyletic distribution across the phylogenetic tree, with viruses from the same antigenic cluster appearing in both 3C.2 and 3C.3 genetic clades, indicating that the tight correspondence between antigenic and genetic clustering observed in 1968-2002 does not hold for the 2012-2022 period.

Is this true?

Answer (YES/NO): YES